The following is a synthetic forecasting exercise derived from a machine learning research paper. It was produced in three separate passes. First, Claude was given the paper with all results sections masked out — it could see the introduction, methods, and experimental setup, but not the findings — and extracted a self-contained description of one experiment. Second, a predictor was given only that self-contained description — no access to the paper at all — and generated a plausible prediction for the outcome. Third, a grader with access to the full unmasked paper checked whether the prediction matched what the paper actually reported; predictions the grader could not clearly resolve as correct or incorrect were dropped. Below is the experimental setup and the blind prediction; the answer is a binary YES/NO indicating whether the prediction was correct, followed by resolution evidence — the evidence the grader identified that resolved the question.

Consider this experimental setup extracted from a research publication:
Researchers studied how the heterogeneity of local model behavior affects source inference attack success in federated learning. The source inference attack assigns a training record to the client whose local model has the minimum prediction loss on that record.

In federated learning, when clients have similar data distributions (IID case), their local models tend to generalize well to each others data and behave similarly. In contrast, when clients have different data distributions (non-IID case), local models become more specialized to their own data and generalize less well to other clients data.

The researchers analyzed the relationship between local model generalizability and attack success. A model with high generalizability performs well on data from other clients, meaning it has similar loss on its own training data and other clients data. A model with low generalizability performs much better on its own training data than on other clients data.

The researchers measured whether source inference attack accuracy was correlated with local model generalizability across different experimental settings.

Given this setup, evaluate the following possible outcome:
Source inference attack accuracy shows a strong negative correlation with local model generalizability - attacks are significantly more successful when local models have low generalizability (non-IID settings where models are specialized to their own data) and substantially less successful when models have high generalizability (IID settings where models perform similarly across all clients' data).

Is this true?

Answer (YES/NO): YES